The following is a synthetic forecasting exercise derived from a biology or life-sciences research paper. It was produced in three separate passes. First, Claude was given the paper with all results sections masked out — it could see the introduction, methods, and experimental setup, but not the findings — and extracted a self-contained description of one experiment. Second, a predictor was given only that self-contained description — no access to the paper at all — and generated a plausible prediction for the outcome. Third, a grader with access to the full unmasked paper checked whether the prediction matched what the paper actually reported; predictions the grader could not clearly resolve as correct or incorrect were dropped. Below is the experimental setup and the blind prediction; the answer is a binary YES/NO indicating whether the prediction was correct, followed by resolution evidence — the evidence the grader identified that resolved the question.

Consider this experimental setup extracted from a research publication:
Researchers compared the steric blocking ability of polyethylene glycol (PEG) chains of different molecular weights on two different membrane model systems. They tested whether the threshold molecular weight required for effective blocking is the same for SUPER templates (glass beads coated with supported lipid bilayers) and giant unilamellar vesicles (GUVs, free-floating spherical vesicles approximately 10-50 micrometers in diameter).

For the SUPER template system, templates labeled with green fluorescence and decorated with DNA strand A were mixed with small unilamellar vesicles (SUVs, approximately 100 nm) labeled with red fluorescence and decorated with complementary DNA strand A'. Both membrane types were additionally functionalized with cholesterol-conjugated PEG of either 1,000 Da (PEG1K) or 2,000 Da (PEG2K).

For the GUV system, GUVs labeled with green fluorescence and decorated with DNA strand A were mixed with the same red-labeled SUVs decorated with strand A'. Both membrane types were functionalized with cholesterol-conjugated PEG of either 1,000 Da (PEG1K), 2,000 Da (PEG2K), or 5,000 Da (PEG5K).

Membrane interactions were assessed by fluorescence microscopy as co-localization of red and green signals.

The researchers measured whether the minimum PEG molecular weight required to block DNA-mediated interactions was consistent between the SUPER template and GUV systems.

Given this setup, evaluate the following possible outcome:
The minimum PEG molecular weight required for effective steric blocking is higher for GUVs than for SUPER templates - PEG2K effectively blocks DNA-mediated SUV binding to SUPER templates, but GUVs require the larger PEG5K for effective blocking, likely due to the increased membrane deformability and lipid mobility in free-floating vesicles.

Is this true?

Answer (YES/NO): NO